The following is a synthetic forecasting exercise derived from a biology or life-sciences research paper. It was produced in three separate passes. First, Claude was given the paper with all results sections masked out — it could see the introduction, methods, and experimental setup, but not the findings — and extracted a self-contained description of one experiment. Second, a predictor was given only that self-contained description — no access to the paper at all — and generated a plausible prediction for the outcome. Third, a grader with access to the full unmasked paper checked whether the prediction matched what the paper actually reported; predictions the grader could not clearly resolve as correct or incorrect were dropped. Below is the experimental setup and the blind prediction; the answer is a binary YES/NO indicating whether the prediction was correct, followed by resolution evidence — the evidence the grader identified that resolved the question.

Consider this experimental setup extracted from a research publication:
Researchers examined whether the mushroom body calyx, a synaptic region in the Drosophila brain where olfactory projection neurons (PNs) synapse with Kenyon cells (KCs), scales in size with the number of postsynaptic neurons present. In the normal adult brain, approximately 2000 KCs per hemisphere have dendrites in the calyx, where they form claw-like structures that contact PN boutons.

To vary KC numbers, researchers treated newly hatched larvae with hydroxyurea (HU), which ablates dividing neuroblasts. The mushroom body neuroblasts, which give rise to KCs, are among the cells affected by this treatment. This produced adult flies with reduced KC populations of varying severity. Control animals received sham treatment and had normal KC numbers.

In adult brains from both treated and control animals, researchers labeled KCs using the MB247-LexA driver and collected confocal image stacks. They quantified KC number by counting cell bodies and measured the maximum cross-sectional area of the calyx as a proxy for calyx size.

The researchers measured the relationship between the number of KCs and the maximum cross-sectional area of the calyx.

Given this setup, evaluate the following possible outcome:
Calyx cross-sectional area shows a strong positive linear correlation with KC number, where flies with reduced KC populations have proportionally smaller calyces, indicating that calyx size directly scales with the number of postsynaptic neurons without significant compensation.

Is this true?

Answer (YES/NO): YES